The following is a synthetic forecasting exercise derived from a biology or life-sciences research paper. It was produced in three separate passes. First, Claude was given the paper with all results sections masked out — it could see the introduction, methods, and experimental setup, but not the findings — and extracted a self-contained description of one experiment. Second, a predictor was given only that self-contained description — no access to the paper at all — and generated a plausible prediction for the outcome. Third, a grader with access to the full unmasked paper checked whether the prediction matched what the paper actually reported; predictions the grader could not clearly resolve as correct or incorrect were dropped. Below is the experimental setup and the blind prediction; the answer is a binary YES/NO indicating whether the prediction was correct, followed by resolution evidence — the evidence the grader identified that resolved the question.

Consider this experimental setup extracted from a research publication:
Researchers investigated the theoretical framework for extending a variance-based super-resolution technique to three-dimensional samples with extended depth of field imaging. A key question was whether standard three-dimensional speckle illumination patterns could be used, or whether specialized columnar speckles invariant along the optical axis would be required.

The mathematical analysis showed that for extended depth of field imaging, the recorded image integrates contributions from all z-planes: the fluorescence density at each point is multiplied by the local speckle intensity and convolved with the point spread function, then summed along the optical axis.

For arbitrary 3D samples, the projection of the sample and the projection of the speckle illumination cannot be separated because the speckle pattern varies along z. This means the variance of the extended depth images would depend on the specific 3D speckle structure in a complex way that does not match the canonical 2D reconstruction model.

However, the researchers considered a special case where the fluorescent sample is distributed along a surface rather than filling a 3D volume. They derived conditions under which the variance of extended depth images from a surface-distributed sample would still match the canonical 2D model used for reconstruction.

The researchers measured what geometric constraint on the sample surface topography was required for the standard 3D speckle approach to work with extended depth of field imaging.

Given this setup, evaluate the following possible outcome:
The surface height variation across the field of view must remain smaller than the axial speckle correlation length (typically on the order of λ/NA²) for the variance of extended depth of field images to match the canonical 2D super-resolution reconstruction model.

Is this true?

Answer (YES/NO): NO